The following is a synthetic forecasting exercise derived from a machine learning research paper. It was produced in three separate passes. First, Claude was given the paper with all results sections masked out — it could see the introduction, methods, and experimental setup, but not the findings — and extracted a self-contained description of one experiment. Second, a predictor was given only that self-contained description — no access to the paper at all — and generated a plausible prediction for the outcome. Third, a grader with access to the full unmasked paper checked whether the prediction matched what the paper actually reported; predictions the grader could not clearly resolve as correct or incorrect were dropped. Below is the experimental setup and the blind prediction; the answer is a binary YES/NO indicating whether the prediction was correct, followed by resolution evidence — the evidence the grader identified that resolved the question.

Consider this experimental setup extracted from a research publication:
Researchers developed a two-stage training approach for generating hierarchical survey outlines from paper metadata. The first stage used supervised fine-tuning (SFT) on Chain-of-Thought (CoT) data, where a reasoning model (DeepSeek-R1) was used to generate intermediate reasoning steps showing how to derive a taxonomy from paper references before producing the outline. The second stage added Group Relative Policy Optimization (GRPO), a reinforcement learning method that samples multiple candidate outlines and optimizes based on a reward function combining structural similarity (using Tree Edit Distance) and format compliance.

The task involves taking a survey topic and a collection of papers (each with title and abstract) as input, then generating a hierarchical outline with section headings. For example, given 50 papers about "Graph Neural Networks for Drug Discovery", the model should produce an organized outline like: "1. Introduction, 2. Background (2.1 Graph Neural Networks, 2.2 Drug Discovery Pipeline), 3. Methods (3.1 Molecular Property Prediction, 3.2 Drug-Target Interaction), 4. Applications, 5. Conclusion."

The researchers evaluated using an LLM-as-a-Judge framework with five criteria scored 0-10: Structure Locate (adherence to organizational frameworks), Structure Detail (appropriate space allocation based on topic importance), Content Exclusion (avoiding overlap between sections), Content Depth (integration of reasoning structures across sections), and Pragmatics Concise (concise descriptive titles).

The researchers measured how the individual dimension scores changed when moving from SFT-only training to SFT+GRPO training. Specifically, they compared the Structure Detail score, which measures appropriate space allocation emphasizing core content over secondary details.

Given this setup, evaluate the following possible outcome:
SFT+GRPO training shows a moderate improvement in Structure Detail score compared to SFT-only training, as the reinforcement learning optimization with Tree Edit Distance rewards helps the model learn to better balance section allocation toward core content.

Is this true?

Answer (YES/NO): NO